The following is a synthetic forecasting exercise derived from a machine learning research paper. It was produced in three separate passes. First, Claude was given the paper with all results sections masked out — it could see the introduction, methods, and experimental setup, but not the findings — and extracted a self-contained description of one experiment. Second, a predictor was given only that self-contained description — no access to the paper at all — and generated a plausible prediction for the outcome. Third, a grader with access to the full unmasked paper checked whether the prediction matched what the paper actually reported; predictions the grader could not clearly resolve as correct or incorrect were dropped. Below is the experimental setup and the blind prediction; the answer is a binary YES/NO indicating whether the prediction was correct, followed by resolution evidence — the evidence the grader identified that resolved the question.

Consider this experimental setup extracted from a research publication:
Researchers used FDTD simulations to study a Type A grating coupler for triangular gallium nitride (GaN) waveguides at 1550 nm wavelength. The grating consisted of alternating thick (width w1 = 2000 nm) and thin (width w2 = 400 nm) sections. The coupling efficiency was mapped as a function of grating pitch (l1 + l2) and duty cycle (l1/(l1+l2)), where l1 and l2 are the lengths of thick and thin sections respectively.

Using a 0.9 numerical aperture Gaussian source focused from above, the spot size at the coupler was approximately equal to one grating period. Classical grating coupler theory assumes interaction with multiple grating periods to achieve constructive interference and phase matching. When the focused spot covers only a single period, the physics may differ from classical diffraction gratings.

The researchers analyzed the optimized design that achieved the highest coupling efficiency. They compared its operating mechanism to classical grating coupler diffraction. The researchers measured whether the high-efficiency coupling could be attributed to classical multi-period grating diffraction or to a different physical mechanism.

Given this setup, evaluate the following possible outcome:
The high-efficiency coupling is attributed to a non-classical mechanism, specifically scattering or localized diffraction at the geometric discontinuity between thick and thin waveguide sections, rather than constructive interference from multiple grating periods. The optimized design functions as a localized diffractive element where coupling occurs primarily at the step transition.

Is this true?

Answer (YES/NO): NO